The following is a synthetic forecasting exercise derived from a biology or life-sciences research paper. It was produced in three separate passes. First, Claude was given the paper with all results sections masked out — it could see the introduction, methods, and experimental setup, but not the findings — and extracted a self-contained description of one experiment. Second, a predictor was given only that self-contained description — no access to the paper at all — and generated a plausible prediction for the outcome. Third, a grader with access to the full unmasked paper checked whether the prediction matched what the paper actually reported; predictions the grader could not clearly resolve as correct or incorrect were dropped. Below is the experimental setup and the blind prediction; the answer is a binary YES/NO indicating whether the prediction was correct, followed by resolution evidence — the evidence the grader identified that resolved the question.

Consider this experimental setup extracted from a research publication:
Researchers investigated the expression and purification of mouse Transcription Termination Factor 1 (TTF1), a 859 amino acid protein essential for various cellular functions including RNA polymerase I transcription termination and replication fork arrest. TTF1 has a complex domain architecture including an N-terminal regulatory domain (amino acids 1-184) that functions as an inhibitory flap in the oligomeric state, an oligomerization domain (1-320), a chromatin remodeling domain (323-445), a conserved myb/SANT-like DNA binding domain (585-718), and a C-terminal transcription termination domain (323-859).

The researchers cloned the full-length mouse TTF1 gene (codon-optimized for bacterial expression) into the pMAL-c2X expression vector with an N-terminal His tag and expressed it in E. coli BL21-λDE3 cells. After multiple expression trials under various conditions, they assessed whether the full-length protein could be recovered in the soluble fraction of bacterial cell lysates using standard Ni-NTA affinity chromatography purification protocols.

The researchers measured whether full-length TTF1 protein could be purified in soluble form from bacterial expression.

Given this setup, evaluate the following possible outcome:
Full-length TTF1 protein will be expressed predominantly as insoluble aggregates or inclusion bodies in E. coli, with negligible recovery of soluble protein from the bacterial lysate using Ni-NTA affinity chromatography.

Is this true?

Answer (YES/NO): YES